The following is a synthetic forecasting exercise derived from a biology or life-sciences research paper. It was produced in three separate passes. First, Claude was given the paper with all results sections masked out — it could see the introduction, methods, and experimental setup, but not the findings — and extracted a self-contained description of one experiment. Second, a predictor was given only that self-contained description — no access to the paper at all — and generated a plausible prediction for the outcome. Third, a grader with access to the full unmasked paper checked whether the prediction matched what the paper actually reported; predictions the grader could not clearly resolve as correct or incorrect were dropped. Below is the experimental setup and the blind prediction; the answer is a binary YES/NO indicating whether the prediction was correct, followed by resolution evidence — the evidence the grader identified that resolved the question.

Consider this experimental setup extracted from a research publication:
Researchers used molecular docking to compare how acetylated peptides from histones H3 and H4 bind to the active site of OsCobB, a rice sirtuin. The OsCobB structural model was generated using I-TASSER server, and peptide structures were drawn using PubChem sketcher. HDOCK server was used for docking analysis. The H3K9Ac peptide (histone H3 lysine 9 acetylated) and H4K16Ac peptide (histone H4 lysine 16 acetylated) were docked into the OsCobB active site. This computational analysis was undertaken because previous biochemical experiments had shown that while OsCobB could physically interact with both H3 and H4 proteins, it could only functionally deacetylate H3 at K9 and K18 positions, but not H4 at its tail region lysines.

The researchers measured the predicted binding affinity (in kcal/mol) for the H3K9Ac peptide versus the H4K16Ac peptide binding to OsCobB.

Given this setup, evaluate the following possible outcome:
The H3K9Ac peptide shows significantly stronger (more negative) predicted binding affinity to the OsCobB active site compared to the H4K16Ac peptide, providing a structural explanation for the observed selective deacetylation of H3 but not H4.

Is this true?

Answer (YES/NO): NO